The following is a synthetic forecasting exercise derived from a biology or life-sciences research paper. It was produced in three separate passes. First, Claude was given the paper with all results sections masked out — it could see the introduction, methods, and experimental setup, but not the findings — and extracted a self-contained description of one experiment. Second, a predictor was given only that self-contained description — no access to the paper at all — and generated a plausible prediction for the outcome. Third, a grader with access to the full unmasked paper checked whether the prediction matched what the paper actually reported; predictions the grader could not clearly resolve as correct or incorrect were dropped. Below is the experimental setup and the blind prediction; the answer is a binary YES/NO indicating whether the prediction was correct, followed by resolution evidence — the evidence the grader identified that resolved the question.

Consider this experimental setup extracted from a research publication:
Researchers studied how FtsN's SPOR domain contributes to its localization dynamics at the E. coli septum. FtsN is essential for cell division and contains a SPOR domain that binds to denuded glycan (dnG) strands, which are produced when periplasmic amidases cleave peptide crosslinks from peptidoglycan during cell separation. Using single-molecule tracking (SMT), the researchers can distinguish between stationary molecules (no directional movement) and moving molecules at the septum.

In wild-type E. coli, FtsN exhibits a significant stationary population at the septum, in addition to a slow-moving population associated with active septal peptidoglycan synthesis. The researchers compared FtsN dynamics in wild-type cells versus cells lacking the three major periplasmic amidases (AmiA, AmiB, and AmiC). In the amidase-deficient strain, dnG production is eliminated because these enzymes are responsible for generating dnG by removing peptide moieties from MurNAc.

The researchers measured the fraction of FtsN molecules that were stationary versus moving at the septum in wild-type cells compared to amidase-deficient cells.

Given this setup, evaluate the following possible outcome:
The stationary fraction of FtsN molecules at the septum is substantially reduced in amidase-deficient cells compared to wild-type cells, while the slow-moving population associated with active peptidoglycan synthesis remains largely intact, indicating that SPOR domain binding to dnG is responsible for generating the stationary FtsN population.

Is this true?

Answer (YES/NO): NO